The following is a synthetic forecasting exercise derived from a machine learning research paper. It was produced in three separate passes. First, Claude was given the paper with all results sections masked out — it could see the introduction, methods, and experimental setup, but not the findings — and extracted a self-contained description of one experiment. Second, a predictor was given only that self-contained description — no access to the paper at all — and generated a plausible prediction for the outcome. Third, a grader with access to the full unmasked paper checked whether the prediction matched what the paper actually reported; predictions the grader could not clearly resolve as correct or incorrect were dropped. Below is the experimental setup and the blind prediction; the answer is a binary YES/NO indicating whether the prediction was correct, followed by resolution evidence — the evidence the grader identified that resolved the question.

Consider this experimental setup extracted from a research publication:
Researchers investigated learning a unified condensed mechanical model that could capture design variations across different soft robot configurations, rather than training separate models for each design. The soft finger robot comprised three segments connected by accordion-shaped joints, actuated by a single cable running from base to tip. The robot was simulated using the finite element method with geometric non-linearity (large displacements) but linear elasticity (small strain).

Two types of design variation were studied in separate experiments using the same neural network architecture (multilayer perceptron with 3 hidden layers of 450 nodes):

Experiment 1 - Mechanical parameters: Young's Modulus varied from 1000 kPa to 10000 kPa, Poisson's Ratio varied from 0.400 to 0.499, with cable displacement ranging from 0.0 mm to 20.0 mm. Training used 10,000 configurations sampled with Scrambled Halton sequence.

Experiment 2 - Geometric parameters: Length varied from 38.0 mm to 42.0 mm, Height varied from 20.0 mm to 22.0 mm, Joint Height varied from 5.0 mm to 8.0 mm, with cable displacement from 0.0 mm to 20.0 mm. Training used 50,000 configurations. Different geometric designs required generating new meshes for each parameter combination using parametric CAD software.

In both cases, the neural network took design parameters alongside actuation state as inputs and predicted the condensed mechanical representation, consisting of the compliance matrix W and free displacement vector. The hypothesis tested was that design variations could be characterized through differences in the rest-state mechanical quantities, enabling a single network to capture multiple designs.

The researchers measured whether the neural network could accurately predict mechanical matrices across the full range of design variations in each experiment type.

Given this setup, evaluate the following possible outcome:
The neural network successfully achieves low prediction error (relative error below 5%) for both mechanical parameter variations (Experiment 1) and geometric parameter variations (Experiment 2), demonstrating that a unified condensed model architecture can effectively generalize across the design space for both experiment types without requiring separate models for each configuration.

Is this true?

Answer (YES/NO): NO